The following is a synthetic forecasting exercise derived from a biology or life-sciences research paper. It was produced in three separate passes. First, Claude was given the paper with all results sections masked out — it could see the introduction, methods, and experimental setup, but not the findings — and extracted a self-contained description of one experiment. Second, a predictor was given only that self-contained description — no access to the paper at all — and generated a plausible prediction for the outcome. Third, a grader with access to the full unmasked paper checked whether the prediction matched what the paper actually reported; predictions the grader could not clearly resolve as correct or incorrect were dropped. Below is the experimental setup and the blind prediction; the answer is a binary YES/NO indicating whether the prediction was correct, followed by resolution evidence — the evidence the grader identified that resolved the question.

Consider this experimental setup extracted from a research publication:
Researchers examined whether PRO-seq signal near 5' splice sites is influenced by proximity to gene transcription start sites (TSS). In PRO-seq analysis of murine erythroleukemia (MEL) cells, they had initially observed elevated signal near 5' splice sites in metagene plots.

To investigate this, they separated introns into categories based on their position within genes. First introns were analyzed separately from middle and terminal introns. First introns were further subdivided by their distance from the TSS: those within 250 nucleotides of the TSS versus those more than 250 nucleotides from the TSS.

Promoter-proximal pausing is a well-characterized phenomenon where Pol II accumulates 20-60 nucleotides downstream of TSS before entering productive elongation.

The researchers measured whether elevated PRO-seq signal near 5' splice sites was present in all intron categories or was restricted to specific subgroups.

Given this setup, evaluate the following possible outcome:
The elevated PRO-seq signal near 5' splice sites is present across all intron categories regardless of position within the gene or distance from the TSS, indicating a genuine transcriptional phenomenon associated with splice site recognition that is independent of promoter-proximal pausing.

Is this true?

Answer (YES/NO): NO